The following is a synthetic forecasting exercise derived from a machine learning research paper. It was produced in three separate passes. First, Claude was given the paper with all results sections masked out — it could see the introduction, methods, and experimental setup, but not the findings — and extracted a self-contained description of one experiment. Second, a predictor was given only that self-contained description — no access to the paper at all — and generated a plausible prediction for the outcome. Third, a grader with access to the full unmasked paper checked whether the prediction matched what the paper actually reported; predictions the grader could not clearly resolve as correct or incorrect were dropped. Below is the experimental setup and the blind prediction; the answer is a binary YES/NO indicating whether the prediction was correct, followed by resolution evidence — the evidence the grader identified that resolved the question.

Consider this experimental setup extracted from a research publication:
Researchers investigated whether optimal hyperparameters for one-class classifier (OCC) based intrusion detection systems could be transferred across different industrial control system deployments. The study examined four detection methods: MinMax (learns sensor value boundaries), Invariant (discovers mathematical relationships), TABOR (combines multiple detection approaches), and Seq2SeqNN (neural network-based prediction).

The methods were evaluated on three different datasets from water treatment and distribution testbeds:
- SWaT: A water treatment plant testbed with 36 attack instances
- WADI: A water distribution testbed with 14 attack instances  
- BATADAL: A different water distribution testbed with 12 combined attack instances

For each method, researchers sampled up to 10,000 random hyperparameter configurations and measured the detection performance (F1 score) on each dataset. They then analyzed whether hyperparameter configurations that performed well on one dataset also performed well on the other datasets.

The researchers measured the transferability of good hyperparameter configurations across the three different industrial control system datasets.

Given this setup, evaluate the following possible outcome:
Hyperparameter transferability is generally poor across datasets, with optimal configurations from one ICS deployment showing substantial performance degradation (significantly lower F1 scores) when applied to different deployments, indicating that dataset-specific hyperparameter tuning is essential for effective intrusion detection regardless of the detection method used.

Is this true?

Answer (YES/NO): YES